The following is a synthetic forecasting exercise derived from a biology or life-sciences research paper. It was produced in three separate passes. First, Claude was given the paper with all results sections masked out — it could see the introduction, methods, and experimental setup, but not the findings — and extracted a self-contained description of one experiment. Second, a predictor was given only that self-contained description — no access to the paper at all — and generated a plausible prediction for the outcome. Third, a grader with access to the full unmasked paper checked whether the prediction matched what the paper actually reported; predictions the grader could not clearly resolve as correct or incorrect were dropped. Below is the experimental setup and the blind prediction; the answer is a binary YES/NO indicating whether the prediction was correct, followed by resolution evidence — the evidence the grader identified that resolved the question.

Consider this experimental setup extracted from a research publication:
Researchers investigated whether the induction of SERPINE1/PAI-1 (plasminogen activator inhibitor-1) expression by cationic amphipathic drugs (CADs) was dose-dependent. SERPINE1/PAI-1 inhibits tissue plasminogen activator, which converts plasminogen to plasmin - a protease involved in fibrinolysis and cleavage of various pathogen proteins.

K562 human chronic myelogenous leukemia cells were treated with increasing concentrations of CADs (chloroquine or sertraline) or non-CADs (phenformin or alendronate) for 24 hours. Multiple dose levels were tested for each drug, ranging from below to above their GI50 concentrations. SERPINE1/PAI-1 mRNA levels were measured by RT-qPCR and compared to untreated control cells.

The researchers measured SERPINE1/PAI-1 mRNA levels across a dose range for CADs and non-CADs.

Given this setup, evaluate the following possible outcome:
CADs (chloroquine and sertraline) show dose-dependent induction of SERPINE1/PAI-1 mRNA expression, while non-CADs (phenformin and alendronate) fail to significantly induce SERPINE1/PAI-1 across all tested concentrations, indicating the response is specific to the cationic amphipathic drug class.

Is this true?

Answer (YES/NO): YES